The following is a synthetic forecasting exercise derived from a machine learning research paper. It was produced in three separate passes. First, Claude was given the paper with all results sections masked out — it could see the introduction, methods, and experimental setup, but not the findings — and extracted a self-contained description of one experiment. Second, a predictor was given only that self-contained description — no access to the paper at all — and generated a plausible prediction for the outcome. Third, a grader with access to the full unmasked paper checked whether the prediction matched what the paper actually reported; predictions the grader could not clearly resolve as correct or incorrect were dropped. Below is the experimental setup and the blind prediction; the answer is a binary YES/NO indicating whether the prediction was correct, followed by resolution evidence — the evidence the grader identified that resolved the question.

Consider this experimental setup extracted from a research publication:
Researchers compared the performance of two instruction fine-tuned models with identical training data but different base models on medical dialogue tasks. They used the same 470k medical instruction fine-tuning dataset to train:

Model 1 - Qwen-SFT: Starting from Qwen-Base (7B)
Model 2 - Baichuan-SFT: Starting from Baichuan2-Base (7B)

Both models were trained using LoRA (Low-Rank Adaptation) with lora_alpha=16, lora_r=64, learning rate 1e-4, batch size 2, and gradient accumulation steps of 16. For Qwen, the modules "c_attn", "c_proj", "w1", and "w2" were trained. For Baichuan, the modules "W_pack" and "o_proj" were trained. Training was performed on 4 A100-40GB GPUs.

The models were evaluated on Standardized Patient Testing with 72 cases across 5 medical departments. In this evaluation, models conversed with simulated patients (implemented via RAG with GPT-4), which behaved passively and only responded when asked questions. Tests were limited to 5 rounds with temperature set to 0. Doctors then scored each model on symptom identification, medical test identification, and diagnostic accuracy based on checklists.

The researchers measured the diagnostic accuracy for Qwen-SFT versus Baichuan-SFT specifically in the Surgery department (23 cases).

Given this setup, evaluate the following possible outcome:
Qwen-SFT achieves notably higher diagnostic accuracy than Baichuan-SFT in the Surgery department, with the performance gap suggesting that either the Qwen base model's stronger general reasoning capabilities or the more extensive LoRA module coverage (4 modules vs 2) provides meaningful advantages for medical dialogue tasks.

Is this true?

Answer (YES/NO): NO